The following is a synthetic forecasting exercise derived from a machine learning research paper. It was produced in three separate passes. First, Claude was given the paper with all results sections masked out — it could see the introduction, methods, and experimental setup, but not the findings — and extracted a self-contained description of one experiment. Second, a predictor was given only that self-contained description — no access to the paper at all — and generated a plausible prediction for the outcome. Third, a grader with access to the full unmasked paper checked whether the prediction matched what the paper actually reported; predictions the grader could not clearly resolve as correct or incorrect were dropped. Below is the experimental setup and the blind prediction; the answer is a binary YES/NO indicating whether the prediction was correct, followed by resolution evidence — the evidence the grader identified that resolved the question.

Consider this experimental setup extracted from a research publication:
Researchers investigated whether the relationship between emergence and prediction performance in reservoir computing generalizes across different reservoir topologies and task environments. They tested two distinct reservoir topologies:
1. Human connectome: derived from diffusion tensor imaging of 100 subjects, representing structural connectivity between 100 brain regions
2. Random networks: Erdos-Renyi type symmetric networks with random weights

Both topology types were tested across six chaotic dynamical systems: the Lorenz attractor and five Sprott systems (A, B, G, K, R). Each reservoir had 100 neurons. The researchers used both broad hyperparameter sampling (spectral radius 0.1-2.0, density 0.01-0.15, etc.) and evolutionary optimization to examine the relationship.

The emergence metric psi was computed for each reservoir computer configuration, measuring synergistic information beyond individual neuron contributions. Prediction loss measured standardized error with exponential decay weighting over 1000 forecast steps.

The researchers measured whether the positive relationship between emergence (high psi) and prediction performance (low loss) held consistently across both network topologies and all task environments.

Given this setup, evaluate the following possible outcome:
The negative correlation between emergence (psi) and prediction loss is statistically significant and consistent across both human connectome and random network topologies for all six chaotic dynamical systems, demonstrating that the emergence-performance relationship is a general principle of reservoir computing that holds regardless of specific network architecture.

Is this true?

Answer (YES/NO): YES